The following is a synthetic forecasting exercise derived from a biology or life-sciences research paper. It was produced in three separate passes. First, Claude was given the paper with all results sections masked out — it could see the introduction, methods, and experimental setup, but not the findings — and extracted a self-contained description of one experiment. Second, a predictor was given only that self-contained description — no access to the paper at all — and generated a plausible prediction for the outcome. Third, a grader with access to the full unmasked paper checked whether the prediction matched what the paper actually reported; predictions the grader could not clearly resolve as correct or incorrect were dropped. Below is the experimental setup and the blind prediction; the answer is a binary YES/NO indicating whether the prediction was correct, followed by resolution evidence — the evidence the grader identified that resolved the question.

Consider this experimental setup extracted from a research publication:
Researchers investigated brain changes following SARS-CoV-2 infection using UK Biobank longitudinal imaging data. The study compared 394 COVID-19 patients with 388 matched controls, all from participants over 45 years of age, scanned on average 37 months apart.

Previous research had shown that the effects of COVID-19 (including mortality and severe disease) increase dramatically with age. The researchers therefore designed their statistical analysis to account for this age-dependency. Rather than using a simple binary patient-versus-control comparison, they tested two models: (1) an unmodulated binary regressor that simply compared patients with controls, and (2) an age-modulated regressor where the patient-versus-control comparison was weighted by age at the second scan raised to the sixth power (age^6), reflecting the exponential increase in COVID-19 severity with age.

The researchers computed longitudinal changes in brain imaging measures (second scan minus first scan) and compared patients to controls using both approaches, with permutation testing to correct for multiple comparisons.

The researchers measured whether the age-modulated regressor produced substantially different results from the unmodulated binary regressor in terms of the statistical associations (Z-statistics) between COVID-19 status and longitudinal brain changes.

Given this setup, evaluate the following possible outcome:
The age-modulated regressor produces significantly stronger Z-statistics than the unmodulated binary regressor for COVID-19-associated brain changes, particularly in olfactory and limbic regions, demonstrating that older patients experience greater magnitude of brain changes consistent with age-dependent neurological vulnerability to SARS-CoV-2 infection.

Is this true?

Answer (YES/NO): NO